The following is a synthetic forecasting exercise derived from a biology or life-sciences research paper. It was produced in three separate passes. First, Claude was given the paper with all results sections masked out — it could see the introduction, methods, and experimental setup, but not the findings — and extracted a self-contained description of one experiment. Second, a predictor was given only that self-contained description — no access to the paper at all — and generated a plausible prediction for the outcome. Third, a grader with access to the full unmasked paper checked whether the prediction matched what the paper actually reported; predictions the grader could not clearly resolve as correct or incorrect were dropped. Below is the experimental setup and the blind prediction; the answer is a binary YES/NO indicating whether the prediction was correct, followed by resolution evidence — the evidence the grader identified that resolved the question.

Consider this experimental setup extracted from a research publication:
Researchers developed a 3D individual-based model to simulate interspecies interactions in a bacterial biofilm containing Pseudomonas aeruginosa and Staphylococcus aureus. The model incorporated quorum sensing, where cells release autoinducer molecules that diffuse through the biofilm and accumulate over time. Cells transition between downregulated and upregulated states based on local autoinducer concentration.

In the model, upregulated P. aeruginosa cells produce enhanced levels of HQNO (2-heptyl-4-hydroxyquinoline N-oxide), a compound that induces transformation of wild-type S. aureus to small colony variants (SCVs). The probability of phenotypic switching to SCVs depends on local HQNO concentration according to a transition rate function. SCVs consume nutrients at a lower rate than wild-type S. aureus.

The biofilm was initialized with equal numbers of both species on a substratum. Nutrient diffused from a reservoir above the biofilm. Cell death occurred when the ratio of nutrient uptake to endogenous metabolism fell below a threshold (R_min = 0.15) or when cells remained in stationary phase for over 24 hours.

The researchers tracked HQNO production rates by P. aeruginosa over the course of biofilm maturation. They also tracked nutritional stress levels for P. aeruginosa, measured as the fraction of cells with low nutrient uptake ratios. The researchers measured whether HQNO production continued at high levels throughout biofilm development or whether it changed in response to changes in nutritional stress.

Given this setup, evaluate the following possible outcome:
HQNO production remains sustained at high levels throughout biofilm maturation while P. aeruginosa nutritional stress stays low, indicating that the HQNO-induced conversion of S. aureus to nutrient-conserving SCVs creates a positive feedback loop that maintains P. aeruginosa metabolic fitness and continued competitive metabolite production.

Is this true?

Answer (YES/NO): NO